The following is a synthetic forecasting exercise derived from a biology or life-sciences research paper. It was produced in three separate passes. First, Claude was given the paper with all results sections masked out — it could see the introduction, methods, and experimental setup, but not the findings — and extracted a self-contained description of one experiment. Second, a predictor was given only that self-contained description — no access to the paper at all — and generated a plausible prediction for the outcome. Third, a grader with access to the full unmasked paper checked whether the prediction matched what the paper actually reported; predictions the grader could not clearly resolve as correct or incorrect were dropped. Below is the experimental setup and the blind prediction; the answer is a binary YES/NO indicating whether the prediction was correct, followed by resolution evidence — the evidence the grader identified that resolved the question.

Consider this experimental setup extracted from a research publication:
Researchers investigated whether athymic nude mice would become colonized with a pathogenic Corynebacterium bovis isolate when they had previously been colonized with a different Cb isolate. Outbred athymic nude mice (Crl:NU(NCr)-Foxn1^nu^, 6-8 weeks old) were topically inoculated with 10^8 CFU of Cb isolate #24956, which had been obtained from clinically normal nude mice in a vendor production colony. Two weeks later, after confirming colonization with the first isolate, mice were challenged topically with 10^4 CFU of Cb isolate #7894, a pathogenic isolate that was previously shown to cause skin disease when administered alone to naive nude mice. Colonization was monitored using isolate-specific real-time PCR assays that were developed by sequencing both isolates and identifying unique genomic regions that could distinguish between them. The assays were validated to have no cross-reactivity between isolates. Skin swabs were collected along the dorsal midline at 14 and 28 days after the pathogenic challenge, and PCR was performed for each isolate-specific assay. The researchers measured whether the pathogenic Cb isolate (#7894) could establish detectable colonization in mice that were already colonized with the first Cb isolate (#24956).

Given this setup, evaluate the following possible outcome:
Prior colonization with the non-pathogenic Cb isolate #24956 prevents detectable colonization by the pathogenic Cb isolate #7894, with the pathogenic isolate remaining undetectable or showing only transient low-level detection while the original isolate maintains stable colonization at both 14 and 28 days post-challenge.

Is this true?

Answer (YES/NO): NO